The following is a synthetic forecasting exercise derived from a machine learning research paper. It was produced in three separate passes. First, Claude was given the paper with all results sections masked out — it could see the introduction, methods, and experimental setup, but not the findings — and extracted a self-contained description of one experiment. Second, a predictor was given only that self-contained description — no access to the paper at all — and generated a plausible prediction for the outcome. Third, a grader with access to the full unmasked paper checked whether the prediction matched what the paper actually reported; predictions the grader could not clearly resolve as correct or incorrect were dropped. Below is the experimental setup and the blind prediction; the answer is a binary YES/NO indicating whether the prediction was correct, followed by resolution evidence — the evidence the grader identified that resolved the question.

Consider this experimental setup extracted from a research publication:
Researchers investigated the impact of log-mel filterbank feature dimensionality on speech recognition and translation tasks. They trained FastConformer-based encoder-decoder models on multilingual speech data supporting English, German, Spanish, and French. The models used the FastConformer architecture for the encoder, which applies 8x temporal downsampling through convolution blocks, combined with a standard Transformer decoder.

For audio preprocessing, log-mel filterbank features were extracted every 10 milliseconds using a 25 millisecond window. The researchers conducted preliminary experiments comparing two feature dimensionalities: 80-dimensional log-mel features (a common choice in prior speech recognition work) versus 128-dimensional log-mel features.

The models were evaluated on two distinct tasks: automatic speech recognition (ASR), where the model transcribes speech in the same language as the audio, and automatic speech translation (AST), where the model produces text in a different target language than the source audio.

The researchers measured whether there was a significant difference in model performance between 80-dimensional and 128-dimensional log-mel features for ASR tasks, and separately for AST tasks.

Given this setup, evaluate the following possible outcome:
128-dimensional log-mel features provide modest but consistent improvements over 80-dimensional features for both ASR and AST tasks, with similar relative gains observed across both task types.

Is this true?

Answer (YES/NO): NO